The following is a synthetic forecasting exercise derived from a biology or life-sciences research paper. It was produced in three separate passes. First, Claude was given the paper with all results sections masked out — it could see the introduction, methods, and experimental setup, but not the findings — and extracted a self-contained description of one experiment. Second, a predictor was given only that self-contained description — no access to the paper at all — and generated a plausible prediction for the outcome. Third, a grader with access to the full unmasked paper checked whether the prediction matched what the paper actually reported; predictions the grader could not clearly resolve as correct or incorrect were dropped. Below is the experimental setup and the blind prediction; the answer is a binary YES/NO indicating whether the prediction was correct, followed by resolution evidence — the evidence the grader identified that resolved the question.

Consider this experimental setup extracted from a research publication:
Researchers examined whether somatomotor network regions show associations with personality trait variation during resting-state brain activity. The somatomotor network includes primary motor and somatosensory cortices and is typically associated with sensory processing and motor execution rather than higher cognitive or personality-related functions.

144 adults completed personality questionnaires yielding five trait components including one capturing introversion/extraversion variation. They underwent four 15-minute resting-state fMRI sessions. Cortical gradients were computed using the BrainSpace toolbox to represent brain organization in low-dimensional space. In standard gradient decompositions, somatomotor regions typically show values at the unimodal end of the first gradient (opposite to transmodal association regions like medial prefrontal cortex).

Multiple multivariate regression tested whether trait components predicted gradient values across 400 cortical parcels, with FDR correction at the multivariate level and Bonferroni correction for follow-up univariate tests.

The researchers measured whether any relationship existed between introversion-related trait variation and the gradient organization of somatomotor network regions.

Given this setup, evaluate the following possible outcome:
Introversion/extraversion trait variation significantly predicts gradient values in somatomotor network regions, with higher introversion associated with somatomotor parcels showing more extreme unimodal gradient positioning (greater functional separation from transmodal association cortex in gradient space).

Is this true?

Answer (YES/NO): NO